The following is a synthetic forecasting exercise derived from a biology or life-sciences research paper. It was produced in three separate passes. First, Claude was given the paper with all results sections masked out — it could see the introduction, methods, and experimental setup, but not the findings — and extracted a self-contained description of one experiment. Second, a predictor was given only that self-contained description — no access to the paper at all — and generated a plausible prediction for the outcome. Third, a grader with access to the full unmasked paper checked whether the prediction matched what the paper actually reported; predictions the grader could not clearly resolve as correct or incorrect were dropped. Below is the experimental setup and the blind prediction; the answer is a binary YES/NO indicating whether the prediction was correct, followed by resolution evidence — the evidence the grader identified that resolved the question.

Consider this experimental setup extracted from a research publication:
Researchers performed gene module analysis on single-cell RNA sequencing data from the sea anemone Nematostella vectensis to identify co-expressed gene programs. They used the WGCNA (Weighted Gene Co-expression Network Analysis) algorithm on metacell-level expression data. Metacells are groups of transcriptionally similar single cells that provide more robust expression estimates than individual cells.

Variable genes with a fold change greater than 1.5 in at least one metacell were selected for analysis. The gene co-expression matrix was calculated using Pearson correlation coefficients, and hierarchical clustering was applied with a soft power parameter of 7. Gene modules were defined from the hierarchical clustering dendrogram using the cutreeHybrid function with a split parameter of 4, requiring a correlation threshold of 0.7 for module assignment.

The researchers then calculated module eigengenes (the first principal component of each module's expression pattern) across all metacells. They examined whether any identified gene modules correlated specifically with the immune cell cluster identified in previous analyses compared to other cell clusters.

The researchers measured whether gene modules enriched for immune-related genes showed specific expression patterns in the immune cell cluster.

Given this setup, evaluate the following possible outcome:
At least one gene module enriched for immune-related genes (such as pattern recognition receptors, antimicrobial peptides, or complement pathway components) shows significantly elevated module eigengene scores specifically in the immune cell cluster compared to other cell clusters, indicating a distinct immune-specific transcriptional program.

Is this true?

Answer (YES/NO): YES